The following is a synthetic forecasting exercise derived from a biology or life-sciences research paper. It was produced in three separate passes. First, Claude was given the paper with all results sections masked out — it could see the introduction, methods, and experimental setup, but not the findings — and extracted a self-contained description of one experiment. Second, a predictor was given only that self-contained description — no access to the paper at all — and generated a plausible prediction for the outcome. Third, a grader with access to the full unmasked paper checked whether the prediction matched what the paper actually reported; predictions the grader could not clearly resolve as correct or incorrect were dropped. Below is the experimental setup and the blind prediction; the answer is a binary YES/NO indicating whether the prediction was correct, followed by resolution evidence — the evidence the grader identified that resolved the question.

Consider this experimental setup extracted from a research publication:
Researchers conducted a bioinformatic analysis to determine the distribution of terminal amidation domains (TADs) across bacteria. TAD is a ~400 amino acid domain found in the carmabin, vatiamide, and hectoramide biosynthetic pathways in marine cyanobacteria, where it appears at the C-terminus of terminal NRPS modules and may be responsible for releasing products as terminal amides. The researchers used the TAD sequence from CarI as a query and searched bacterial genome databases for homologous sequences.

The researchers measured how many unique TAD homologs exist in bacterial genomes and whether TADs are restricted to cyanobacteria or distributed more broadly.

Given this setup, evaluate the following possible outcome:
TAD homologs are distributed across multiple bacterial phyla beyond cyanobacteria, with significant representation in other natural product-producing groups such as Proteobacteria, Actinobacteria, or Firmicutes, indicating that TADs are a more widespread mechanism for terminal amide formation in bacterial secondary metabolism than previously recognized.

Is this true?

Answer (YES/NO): YES